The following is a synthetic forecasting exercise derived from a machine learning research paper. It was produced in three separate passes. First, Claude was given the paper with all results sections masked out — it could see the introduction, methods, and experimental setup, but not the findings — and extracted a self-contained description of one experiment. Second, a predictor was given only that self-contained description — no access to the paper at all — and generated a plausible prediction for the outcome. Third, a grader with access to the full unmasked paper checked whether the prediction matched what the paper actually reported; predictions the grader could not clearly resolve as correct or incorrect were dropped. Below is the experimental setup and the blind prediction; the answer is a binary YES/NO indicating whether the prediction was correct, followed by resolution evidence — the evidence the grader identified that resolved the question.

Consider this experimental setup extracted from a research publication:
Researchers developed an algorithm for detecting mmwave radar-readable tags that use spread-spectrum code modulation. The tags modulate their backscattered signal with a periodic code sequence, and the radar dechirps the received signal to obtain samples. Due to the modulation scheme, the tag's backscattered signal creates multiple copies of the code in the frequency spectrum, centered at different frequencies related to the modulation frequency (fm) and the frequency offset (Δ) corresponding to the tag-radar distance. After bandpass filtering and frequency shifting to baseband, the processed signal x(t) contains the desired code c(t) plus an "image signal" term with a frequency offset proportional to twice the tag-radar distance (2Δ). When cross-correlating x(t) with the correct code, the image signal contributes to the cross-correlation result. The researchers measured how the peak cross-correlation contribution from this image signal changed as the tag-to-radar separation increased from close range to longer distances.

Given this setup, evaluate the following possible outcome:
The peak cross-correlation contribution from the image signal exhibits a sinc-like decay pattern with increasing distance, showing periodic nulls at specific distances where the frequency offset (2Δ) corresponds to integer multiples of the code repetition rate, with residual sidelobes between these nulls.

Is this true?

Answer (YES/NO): NO